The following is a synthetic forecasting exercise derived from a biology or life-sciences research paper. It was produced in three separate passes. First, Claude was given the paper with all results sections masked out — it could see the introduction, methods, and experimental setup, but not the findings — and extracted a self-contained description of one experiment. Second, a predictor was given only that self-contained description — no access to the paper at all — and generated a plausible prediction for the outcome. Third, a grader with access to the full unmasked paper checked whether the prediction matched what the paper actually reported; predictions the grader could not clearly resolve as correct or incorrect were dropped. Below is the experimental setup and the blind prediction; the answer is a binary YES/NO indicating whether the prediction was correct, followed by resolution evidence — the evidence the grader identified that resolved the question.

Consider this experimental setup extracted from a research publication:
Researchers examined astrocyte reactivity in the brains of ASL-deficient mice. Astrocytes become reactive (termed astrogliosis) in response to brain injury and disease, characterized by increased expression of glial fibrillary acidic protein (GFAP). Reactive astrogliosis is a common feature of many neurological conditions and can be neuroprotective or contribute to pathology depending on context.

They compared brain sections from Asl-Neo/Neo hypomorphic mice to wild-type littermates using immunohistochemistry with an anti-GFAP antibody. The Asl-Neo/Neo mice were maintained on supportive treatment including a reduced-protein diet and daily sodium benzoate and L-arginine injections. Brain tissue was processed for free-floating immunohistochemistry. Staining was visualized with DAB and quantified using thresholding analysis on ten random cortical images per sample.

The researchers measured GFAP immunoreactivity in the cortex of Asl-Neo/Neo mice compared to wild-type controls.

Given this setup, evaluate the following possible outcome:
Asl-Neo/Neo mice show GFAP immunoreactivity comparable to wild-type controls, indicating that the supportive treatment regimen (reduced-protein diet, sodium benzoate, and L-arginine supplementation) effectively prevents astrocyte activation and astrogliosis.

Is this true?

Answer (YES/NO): NO